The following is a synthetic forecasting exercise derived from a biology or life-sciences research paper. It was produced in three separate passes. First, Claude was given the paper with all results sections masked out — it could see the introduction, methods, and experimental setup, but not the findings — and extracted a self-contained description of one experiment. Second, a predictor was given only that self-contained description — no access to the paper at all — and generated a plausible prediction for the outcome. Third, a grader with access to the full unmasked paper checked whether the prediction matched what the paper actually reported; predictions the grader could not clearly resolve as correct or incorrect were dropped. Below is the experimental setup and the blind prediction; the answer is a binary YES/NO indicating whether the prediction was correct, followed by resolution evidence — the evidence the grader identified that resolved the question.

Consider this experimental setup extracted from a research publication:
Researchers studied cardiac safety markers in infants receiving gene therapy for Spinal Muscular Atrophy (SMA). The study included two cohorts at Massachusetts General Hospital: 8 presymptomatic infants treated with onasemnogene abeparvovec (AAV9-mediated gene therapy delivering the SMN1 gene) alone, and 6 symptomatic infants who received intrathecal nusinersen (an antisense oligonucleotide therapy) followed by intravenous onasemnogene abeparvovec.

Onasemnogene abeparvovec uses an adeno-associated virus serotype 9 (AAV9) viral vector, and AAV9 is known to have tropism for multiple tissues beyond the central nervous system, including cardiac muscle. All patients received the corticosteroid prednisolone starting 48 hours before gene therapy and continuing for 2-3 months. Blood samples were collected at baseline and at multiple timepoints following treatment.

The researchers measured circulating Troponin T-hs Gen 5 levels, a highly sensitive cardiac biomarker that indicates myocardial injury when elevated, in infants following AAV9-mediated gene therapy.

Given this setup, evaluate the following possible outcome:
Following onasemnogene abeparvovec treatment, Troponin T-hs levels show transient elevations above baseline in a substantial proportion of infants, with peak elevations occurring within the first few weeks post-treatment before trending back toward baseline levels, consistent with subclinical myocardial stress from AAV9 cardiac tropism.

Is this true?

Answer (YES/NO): NO